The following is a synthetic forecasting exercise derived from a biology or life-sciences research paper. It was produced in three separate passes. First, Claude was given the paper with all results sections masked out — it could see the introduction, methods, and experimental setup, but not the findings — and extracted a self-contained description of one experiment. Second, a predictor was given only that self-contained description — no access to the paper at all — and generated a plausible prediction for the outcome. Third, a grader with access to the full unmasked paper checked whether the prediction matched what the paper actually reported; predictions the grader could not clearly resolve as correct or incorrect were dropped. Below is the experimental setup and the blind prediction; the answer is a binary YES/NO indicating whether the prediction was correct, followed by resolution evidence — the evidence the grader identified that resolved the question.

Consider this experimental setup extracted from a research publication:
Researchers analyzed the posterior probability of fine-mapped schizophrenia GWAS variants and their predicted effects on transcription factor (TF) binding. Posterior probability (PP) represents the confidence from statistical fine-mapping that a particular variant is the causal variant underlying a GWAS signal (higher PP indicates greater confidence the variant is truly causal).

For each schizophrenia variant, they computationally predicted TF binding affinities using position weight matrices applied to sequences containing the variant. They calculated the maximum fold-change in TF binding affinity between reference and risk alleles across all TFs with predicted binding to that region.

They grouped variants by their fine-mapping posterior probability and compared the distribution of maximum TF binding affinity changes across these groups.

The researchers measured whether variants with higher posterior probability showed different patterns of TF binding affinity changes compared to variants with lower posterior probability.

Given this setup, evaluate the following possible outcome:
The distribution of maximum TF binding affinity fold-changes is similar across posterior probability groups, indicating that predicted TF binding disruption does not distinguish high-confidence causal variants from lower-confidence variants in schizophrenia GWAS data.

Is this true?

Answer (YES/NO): NO